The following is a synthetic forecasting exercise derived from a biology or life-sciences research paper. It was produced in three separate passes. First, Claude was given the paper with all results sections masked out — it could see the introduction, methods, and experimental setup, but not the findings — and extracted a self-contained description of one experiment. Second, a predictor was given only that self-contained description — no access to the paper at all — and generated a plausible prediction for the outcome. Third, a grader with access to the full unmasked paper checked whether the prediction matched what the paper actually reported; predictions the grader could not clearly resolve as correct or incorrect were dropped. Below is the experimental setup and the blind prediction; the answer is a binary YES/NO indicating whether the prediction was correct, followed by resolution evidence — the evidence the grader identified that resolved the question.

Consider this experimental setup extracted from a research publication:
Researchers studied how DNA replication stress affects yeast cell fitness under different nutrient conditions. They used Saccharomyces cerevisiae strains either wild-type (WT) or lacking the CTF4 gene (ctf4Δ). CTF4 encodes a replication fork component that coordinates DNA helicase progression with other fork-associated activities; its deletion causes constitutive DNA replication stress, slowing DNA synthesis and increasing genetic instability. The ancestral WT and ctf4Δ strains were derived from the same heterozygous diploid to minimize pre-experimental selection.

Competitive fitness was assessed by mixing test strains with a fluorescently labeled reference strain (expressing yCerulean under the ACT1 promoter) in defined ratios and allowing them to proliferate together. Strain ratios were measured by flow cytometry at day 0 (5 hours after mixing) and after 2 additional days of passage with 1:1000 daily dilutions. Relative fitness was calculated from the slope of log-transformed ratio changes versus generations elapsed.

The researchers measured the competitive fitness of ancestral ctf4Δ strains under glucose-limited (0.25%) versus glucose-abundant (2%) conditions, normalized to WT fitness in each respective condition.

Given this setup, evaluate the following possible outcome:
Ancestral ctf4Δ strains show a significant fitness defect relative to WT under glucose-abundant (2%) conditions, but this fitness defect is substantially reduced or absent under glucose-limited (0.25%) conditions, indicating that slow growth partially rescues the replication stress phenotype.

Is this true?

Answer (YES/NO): YES